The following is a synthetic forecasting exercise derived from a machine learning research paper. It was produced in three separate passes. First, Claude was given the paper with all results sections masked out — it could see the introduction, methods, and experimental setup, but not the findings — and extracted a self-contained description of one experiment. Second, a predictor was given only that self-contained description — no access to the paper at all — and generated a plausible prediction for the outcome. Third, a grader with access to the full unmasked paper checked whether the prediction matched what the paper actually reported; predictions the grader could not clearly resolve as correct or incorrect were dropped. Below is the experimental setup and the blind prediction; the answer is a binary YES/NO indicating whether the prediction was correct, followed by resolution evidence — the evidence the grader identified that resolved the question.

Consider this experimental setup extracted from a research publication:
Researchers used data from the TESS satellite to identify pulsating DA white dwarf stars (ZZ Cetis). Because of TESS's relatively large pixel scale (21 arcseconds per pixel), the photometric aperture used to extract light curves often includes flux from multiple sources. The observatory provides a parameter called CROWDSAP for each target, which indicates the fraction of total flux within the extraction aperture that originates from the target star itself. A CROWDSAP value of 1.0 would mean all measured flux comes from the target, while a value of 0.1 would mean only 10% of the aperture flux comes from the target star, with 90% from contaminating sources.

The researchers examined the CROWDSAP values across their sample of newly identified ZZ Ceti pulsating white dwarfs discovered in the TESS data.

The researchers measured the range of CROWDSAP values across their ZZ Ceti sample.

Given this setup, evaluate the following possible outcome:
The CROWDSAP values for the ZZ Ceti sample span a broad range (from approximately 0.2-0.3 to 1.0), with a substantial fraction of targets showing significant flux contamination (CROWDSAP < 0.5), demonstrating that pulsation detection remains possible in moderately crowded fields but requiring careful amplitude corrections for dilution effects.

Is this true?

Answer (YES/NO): NO